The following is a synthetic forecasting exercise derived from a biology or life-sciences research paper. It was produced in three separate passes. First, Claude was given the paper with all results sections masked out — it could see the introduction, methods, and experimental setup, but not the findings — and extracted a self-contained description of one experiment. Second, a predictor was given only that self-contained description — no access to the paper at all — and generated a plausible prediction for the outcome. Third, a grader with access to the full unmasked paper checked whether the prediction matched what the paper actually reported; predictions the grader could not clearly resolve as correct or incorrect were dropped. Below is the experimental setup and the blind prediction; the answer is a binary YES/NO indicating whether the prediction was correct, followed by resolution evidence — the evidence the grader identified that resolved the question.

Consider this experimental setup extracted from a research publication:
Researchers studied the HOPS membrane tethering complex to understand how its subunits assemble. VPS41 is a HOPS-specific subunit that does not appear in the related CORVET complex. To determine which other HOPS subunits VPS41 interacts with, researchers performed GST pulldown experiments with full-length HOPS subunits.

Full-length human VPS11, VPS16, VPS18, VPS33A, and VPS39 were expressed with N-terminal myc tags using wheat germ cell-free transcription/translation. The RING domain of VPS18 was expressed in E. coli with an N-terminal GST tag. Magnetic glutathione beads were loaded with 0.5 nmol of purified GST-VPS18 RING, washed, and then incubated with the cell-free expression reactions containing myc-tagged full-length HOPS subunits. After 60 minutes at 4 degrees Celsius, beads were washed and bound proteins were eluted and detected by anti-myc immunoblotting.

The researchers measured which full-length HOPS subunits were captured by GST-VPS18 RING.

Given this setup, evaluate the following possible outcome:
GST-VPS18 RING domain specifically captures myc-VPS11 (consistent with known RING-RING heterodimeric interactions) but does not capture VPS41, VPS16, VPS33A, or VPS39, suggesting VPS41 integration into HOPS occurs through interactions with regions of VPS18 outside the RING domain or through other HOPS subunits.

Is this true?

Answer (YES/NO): NO